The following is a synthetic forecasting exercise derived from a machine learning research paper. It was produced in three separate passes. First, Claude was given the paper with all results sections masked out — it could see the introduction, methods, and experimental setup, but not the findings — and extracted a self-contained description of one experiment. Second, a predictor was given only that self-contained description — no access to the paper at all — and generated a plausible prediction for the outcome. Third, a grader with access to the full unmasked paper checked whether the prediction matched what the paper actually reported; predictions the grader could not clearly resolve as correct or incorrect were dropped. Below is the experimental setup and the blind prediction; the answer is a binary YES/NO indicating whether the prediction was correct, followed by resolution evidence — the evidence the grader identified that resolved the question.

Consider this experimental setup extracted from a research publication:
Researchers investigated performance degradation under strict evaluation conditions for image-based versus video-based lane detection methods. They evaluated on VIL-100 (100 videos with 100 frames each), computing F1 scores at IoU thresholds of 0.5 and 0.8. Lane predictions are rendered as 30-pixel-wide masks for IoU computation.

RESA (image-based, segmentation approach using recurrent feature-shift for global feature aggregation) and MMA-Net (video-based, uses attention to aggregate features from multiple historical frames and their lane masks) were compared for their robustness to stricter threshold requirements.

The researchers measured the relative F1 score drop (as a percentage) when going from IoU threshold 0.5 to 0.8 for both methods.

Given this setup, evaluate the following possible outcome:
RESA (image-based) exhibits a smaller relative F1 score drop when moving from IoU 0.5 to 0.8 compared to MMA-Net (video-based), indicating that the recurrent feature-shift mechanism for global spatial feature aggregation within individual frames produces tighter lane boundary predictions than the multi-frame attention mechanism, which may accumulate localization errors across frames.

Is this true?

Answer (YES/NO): NO